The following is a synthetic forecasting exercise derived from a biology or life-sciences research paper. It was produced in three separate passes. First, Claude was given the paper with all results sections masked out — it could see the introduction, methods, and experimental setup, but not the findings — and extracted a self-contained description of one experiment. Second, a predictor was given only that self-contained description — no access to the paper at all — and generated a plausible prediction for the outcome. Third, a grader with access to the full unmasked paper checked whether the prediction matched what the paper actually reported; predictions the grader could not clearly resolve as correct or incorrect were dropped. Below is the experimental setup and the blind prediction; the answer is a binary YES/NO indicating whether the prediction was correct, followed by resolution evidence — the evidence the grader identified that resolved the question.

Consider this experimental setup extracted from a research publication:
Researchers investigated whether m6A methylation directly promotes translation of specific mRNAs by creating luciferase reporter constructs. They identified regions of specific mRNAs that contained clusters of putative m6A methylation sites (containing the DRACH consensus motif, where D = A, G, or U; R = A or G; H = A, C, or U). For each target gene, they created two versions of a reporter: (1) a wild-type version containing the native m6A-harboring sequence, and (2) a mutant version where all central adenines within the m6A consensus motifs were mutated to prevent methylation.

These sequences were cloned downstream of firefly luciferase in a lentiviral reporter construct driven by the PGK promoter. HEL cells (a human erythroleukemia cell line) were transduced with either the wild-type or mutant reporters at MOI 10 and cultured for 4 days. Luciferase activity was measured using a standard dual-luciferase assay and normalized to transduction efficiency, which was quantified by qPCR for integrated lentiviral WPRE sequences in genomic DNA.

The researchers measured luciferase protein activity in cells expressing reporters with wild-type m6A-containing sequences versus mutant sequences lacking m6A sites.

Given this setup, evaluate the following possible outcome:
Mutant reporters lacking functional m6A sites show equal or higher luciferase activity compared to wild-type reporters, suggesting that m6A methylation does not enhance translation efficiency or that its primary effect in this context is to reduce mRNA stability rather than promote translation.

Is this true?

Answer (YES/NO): NO